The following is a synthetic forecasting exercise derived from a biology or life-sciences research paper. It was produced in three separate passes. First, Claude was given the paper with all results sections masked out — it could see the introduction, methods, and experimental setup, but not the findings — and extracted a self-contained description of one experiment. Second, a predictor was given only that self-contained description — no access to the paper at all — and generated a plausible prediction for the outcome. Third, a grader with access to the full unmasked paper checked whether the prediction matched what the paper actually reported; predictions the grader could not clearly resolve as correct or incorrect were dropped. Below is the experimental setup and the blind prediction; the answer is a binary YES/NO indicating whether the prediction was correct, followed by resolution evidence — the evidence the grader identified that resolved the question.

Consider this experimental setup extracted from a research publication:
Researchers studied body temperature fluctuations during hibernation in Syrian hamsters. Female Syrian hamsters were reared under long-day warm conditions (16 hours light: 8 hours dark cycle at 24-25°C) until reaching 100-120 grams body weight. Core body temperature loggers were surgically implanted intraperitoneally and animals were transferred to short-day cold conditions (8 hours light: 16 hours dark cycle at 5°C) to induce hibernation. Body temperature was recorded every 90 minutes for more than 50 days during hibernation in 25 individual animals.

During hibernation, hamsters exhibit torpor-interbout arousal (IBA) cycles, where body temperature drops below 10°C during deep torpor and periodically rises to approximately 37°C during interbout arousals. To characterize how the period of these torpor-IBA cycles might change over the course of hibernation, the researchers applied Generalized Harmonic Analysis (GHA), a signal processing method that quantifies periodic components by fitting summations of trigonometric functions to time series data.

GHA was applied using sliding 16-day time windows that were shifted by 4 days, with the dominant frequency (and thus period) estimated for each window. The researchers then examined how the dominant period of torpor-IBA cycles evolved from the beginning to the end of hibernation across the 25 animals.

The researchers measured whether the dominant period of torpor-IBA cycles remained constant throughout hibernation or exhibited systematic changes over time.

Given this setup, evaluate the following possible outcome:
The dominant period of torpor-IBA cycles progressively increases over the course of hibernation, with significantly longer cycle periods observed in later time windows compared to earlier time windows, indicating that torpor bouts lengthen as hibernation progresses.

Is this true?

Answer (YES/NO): NO